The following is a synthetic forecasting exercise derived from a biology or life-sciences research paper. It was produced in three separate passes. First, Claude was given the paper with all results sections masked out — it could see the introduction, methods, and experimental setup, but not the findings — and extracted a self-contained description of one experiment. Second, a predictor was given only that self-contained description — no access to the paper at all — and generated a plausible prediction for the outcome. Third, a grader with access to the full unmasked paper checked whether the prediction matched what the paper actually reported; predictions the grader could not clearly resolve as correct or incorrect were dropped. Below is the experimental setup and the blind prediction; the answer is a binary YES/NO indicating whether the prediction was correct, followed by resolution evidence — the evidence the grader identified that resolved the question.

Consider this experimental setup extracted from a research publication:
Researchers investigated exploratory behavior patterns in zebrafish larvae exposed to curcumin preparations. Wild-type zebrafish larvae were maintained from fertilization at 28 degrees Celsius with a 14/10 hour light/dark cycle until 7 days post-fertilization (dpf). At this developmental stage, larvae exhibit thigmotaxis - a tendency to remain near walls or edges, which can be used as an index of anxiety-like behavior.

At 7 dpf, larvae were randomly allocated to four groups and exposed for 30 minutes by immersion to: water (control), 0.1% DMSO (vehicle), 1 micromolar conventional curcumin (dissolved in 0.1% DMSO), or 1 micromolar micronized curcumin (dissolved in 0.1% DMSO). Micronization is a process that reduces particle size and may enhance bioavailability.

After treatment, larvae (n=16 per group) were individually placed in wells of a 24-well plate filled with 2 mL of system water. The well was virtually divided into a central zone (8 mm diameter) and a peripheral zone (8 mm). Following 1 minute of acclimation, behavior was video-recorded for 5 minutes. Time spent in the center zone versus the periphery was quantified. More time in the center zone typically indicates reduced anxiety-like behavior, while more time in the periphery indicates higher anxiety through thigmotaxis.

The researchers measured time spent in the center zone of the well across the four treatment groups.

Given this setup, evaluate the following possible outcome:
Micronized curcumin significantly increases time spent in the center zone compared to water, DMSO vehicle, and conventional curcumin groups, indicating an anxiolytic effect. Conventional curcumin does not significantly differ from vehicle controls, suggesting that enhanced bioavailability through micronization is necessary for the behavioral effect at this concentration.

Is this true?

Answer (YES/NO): NO